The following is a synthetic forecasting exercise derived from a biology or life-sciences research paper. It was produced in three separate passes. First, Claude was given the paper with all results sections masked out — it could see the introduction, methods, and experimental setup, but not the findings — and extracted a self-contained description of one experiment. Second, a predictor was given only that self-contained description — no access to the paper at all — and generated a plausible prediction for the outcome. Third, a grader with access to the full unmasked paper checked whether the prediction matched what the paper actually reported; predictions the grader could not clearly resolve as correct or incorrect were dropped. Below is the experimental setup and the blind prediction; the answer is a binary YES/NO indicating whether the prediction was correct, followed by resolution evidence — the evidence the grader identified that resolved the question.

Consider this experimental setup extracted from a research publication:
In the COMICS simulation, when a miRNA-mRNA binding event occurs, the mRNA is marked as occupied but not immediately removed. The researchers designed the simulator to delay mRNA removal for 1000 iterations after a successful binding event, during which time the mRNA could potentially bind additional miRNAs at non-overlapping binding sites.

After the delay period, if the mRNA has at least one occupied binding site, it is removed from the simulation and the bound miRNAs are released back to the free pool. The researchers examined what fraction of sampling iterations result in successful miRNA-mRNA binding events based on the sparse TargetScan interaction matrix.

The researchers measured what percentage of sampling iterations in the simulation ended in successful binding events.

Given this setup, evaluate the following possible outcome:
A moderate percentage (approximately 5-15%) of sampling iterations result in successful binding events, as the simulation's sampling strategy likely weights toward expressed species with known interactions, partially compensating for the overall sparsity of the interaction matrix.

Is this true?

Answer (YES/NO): NO